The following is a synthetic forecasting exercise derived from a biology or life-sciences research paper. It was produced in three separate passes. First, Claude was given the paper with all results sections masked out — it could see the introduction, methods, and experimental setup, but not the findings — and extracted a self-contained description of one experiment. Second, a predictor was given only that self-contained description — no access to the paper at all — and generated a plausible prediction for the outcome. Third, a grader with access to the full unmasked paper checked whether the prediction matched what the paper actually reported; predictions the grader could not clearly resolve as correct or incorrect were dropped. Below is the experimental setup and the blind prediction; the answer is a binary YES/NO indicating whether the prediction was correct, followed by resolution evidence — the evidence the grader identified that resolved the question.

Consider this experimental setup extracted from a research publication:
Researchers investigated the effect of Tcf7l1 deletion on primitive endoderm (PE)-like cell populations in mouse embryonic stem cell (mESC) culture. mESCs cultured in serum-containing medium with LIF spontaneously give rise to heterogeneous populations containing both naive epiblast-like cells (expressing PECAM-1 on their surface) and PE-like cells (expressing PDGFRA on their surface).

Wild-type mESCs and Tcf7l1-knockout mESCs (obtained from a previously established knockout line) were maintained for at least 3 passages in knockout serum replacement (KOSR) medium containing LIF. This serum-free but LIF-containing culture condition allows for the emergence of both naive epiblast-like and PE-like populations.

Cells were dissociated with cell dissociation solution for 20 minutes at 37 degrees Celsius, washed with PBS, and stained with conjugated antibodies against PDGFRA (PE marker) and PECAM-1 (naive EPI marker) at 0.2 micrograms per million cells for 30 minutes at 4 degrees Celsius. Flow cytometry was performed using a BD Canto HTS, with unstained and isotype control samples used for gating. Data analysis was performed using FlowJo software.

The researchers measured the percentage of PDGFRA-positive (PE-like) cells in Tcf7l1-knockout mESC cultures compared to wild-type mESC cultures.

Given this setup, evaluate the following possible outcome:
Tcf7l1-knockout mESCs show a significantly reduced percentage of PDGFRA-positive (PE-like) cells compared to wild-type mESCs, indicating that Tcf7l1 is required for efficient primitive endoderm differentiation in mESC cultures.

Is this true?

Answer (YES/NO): YES